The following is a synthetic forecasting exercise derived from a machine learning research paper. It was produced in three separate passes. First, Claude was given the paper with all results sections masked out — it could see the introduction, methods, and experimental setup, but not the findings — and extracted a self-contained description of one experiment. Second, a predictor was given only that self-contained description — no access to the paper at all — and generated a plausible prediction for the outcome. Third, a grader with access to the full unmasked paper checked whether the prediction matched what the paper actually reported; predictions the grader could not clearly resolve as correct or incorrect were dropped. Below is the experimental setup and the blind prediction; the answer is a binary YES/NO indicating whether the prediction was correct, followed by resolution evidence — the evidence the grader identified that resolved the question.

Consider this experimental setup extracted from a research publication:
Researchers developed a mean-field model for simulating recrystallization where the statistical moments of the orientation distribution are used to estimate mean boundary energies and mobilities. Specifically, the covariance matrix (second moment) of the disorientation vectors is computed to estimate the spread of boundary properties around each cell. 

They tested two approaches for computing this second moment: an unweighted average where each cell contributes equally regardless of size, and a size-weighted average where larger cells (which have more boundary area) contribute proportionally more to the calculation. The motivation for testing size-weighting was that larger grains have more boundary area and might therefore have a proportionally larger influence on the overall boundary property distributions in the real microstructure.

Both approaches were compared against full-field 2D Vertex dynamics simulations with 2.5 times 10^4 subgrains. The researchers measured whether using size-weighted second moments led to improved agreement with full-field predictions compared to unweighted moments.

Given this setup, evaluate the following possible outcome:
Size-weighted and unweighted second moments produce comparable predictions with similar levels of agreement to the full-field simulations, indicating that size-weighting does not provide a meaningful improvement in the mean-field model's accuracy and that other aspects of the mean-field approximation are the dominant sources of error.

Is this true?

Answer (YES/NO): YES